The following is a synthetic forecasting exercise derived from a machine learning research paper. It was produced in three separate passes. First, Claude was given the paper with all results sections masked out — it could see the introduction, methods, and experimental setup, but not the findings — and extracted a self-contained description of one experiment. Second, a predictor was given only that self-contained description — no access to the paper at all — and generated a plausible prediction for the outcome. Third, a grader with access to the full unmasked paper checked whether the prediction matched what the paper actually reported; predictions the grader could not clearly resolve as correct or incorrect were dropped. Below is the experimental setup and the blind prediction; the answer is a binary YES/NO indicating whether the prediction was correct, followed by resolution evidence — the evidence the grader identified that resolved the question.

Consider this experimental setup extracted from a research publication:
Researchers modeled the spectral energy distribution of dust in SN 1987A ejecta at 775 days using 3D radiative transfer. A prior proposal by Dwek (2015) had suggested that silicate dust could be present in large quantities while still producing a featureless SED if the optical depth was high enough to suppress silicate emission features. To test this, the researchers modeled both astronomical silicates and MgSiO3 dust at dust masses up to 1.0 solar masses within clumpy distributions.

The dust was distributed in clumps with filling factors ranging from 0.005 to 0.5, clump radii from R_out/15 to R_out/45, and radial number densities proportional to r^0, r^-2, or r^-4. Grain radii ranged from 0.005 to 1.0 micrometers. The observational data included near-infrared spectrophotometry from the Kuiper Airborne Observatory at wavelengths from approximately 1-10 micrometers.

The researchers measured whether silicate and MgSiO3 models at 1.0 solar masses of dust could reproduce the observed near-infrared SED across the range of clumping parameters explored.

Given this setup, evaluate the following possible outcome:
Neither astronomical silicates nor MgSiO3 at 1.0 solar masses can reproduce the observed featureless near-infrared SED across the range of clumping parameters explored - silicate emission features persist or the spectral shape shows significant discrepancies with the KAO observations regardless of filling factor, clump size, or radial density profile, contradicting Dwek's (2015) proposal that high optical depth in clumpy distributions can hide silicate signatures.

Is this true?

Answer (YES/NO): YES